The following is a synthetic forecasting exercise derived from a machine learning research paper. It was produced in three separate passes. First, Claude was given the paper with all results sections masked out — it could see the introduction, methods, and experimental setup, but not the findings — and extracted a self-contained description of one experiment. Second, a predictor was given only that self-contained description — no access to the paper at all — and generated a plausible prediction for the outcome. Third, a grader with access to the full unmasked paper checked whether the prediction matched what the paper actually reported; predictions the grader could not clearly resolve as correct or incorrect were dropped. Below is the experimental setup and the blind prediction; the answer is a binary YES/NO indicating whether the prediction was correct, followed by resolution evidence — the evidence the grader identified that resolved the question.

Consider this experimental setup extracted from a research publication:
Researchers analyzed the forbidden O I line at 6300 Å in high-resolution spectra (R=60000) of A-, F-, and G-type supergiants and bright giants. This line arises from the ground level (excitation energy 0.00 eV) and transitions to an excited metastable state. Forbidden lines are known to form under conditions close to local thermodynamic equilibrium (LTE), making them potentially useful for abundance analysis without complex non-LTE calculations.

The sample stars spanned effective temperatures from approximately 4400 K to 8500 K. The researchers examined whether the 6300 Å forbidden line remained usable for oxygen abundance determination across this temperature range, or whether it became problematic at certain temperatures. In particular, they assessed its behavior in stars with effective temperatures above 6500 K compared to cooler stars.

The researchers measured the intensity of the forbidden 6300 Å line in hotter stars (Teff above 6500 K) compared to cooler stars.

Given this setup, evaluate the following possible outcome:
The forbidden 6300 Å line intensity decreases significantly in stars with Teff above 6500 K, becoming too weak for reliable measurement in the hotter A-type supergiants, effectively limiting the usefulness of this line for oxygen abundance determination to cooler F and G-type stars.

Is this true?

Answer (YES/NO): YES